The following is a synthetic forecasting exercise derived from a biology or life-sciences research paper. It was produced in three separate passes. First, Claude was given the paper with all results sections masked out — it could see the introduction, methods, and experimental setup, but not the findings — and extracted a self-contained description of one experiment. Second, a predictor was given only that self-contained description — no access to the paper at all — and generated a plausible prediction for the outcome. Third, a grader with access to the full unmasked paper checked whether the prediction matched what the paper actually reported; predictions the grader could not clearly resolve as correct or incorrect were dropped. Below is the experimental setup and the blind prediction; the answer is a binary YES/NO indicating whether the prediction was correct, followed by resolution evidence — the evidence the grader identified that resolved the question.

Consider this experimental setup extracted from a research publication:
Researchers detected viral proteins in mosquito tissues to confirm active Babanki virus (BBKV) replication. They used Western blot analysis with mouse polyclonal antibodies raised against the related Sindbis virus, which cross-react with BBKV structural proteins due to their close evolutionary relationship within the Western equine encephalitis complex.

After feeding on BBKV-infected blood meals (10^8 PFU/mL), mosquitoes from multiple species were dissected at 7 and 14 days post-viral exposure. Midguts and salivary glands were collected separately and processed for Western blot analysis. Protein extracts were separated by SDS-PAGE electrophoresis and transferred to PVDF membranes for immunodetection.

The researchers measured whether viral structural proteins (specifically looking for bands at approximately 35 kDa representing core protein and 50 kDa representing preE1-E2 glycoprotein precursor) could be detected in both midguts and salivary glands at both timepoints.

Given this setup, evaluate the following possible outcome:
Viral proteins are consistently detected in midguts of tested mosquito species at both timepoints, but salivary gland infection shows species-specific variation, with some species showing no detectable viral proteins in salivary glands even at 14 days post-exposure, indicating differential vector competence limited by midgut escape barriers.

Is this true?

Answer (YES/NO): NO